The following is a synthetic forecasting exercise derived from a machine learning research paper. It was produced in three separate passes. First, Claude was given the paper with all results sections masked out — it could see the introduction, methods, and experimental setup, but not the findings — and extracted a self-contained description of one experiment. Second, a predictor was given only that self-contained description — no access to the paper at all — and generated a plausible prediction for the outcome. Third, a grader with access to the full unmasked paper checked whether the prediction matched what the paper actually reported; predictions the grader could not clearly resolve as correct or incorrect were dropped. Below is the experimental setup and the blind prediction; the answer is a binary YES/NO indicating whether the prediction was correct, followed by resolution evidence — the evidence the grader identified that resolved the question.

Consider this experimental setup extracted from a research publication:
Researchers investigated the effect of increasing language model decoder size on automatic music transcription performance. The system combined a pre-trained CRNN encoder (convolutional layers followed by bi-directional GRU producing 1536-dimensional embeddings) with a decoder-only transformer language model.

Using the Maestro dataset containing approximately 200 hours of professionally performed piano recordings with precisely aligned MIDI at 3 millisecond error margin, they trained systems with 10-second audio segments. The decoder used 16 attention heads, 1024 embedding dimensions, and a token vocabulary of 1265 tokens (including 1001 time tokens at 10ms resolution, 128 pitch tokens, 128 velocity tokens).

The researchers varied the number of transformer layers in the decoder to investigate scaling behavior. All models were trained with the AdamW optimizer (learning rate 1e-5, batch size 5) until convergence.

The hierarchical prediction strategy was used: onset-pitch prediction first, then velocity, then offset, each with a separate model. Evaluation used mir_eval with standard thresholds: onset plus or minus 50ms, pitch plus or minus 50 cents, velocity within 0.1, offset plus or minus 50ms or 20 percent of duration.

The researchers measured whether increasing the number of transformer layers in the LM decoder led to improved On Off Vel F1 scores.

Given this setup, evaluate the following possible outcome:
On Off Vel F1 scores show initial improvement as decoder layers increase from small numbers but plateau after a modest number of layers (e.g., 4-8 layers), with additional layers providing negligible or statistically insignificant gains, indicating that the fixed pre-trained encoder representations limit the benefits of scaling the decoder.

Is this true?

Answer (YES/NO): NO